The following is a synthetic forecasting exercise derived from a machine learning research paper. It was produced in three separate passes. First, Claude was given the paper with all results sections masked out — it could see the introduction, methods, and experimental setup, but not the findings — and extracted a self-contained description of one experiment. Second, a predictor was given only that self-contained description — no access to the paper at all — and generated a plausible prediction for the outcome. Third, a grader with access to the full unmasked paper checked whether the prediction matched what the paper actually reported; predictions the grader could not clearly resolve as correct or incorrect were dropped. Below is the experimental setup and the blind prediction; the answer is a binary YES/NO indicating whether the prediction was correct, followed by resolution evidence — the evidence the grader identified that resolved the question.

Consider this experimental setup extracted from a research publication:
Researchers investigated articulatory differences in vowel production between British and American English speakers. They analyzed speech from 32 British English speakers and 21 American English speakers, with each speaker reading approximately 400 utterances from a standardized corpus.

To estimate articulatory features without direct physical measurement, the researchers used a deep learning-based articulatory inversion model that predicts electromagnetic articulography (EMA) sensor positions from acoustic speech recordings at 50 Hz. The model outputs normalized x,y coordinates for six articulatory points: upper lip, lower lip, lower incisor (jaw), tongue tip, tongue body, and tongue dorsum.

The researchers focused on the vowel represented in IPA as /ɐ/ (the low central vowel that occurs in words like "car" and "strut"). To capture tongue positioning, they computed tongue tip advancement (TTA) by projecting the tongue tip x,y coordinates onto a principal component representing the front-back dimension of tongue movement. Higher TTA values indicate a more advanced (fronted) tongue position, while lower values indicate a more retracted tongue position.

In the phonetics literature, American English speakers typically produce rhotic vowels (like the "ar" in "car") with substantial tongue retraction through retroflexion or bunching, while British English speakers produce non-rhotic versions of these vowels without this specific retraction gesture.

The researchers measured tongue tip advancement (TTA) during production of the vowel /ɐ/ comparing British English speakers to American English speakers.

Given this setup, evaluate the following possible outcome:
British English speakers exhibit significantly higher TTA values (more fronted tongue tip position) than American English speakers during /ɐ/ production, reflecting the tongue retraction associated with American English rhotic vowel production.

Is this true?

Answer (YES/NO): YES